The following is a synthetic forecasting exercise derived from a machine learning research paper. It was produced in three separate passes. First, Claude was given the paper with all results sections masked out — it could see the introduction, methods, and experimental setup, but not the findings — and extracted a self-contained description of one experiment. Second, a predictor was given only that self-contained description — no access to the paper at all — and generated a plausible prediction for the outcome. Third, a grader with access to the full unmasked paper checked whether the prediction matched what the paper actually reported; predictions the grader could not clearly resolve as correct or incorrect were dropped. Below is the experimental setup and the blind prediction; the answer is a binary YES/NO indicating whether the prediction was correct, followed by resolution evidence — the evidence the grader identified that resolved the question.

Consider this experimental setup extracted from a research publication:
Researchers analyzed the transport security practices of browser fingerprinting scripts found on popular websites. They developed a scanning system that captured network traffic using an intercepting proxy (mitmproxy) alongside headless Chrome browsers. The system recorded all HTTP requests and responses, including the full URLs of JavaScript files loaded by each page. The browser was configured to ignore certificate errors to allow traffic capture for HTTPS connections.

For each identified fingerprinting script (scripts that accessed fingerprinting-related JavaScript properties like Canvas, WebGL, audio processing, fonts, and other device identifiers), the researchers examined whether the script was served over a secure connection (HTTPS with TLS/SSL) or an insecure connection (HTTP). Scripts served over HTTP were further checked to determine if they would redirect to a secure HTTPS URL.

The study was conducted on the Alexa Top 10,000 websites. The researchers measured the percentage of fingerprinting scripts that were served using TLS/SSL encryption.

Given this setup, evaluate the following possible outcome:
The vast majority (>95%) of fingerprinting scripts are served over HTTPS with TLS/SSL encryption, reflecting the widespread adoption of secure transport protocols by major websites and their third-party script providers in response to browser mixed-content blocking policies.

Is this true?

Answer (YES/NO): YES